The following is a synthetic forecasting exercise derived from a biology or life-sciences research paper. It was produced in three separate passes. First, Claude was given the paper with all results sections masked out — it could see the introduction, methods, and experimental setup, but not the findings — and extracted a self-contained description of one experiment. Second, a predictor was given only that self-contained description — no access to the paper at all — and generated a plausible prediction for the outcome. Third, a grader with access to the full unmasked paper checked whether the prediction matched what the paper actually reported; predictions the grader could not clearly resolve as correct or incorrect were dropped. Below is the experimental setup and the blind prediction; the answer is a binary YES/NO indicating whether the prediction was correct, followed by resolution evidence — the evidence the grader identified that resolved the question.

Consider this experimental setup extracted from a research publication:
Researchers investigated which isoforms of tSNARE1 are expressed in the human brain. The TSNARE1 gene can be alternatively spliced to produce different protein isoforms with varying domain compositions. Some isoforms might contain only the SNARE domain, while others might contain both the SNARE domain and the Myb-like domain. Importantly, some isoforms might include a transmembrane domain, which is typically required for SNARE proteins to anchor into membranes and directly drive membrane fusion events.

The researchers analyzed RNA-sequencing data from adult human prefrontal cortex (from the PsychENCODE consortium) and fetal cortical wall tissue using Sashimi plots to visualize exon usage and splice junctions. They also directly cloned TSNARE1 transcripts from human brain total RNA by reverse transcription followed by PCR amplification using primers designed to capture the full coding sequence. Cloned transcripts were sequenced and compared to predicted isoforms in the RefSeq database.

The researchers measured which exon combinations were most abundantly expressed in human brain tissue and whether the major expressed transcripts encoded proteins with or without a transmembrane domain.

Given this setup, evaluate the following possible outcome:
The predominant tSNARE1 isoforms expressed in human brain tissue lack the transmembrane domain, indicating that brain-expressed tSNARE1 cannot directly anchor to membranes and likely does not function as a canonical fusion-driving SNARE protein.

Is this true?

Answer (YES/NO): YES